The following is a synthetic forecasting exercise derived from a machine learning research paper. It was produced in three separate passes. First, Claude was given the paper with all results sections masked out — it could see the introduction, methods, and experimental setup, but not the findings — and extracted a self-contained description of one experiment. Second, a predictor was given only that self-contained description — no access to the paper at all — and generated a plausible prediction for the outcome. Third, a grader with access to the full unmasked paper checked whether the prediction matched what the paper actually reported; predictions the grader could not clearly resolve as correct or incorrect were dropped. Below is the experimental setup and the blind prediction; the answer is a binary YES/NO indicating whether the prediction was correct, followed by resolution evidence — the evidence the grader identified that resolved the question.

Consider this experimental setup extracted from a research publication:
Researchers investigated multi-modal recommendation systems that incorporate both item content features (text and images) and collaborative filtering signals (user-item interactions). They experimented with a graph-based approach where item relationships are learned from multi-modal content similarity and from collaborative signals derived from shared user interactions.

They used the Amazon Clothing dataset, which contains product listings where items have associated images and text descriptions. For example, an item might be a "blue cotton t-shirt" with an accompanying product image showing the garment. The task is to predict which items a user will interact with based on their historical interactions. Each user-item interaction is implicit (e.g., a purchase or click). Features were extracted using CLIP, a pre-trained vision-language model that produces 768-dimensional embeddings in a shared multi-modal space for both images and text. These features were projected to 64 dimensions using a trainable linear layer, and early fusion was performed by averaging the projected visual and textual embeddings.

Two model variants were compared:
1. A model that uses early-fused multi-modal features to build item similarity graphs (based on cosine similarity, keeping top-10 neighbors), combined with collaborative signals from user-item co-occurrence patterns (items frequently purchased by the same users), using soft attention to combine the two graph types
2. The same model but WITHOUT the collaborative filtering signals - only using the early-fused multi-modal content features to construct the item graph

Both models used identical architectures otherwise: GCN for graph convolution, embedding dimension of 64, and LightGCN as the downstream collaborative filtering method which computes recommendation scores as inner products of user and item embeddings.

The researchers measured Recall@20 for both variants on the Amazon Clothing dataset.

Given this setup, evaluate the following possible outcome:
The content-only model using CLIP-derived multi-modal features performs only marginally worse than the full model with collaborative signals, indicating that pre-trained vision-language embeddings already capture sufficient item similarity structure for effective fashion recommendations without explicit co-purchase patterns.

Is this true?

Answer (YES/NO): NO